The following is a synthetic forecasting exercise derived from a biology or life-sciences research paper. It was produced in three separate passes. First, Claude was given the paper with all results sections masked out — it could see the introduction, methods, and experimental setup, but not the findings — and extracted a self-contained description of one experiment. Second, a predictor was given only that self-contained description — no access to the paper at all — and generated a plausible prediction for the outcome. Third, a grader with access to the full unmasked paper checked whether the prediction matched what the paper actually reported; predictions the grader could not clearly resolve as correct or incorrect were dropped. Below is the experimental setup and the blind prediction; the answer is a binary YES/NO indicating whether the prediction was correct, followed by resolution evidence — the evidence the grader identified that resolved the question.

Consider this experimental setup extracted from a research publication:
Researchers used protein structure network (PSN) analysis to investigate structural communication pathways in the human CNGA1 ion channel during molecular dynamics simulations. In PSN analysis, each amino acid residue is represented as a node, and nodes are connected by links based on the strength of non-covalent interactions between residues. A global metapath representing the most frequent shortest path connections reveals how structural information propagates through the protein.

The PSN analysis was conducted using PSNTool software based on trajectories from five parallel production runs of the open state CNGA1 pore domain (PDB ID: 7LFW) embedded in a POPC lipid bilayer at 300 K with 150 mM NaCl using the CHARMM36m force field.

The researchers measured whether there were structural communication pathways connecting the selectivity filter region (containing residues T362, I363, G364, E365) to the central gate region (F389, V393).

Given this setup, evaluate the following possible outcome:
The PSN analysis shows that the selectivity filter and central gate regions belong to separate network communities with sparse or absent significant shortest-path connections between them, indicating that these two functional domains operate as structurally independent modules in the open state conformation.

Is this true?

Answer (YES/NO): NO